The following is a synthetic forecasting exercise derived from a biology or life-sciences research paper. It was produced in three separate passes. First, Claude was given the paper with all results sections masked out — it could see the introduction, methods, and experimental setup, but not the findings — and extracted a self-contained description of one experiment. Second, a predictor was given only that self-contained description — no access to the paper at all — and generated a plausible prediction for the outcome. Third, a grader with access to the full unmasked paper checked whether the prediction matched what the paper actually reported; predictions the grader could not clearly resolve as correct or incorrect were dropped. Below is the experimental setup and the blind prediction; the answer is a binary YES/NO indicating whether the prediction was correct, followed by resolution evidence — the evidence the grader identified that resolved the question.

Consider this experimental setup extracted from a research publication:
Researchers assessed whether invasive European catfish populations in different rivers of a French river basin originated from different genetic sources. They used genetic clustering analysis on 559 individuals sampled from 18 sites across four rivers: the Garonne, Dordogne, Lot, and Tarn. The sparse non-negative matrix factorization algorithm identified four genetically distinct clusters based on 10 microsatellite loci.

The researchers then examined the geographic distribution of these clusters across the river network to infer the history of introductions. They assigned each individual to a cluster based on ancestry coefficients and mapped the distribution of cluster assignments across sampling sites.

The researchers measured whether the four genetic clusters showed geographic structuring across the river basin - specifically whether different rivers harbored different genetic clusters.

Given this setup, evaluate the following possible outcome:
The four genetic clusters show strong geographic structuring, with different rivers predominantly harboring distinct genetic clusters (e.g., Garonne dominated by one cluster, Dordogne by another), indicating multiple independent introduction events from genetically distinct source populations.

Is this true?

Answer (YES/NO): YES